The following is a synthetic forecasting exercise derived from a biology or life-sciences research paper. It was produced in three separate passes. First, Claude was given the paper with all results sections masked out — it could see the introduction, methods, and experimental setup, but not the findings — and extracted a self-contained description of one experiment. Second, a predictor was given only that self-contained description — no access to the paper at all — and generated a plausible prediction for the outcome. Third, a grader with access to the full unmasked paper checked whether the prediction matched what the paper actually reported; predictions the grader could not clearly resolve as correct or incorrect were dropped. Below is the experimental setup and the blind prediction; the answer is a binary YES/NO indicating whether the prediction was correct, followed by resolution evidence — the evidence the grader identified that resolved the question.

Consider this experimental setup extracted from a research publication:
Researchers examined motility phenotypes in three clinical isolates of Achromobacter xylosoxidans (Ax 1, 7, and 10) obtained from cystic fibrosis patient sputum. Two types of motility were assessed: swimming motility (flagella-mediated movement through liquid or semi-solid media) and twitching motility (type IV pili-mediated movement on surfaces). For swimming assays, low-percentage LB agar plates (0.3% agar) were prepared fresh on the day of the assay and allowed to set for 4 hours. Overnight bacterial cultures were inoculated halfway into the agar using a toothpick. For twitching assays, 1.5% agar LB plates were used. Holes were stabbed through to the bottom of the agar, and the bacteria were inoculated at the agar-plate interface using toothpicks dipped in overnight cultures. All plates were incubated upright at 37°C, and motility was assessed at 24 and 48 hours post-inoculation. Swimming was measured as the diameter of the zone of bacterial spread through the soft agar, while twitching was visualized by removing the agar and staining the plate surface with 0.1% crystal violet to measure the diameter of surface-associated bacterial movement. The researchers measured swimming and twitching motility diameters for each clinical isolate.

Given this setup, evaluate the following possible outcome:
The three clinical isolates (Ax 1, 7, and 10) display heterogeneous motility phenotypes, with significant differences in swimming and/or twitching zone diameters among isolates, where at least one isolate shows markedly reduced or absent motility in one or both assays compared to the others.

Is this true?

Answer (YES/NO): YES